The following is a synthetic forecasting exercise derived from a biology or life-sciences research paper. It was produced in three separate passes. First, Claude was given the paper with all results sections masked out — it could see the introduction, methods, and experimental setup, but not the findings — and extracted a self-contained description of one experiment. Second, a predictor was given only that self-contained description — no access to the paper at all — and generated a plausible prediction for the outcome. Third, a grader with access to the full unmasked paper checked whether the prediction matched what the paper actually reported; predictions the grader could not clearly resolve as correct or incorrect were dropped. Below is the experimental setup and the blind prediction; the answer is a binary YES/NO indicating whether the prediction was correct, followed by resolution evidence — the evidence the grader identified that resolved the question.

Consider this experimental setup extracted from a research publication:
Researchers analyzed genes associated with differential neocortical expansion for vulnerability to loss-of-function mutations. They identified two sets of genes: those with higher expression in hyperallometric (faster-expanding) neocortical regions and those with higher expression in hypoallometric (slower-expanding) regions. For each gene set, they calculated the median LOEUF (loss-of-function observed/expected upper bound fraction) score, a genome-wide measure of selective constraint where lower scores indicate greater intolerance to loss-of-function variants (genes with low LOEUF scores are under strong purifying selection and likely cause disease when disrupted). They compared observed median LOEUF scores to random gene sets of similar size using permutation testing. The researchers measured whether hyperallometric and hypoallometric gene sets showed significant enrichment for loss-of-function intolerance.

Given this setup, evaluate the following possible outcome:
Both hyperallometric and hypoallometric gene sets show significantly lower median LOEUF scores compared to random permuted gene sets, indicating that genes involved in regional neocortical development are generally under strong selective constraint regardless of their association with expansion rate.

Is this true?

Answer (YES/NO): NO